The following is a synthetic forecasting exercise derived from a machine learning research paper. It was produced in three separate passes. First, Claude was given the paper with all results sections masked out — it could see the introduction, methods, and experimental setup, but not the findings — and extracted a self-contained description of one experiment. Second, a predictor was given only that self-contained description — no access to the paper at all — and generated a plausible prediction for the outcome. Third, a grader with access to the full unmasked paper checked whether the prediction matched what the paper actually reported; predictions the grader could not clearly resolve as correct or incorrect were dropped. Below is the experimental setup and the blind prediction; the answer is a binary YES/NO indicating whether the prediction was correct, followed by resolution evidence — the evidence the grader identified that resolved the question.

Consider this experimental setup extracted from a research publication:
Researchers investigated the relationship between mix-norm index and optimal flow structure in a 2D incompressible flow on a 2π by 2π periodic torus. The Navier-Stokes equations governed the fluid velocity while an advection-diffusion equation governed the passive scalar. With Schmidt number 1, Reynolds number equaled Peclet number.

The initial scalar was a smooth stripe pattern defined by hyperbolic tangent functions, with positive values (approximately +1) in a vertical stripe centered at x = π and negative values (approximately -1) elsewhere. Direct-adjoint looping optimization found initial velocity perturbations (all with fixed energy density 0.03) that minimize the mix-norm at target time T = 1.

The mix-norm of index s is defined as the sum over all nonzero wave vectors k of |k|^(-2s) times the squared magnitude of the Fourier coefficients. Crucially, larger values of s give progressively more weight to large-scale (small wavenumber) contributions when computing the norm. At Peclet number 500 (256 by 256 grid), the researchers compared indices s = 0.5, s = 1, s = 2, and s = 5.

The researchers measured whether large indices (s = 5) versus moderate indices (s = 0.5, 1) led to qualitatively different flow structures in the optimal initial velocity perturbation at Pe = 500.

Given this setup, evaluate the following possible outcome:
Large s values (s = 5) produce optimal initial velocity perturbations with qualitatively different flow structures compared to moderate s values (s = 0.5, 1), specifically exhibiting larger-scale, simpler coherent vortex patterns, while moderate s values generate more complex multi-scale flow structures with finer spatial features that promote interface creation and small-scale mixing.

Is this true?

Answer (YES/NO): NO